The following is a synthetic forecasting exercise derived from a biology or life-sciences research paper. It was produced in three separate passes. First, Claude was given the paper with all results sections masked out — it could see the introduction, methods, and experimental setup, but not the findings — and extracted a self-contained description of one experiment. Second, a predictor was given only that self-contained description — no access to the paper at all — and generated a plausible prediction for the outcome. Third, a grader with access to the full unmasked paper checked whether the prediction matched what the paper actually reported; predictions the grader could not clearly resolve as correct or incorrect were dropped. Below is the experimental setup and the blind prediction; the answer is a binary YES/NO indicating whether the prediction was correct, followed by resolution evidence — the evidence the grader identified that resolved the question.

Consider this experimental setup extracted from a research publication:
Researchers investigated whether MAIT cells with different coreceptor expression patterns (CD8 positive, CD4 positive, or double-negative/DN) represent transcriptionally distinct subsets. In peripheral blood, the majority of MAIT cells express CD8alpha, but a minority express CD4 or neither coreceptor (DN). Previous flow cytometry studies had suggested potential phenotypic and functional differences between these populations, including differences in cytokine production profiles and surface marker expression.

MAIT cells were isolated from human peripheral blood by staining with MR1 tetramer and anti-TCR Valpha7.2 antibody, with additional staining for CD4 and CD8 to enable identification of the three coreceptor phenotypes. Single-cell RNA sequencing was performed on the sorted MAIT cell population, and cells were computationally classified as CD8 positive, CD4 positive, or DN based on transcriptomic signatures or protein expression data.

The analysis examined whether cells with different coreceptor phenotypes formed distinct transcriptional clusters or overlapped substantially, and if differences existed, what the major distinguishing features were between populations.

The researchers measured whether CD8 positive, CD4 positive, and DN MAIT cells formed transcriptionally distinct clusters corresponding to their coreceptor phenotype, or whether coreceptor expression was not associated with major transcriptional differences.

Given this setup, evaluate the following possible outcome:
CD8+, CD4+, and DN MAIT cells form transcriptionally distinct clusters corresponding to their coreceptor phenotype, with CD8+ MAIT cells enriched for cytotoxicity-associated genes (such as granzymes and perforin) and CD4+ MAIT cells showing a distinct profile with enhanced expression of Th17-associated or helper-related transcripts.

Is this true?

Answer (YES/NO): NO